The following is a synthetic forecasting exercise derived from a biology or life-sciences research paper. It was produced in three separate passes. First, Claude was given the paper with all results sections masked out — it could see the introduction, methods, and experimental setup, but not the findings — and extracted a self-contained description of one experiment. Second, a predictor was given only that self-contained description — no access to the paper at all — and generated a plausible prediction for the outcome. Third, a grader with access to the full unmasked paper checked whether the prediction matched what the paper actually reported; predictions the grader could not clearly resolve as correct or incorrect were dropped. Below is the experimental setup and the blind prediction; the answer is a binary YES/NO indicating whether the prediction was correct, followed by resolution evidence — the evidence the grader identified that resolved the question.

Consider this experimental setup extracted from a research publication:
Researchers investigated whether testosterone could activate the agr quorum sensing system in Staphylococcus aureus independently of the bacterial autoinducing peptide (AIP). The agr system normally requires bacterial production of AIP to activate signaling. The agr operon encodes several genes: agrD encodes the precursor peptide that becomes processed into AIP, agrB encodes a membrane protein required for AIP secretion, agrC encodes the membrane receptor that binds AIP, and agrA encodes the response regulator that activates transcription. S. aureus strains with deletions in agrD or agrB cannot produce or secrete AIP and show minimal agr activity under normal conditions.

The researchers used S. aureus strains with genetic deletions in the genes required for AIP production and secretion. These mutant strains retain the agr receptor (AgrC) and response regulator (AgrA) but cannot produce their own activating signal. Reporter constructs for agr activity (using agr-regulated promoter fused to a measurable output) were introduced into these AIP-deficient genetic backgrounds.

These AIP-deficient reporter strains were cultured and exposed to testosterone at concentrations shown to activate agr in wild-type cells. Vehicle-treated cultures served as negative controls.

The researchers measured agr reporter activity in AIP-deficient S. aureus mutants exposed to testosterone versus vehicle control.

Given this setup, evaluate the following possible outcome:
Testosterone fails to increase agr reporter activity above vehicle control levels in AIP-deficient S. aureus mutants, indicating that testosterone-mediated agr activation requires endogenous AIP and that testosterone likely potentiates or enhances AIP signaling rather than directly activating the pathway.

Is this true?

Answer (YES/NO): NO